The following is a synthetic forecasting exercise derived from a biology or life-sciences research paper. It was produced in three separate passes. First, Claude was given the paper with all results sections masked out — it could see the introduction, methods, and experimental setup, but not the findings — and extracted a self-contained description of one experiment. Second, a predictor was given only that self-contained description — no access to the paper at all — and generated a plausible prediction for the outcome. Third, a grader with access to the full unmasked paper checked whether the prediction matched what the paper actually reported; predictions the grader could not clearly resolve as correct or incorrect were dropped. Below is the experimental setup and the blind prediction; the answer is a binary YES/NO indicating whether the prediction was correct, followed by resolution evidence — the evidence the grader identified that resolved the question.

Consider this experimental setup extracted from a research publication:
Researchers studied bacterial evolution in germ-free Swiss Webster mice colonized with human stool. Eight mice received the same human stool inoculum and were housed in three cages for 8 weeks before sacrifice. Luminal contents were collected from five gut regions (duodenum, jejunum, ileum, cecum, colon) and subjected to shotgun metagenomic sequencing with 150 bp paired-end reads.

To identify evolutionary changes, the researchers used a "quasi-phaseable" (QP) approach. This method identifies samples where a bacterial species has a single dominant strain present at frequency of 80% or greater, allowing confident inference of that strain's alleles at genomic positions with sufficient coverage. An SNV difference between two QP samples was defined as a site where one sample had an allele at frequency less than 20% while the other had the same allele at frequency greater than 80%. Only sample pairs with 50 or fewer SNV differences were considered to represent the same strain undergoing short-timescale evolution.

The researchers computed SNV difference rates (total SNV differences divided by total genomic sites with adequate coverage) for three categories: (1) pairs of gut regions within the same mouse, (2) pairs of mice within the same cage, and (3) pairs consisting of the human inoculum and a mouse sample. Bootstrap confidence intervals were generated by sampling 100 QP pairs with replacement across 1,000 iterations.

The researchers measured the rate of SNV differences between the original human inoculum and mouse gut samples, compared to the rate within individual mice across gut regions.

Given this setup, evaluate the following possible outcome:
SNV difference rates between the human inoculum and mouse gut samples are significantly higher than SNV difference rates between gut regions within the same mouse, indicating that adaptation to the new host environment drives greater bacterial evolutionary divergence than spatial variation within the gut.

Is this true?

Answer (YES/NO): YES